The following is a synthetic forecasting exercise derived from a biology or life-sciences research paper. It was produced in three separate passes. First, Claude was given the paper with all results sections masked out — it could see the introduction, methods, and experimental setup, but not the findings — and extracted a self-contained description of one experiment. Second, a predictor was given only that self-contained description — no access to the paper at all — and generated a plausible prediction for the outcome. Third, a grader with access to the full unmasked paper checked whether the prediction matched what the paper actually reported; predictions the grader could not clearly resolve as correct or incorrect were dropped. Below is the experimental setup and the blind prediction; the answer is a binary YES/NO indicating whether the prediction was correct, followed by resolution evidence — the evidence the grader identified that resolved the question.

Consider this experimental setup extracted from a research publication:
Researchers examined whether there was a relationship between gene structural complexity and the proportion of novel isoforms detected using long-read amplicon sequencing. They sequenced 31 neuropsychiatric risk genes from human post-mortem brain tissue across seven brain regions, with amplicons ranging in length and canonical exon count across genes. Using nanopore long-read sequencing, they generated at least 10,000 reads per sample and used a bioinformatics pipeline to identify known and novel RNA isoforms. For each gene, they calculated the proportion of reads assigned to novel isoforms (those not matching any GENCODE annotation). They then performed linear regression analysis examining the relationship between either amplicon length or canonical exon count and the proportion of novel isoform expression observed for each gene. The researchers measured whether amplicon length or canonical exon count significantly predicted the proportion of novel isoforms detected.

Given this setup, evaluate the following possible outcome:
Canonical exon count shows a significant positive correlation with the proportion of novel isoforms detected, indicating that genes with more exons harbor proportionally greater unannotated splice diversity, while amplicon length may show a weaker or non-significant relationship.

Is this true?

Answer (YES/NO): NO